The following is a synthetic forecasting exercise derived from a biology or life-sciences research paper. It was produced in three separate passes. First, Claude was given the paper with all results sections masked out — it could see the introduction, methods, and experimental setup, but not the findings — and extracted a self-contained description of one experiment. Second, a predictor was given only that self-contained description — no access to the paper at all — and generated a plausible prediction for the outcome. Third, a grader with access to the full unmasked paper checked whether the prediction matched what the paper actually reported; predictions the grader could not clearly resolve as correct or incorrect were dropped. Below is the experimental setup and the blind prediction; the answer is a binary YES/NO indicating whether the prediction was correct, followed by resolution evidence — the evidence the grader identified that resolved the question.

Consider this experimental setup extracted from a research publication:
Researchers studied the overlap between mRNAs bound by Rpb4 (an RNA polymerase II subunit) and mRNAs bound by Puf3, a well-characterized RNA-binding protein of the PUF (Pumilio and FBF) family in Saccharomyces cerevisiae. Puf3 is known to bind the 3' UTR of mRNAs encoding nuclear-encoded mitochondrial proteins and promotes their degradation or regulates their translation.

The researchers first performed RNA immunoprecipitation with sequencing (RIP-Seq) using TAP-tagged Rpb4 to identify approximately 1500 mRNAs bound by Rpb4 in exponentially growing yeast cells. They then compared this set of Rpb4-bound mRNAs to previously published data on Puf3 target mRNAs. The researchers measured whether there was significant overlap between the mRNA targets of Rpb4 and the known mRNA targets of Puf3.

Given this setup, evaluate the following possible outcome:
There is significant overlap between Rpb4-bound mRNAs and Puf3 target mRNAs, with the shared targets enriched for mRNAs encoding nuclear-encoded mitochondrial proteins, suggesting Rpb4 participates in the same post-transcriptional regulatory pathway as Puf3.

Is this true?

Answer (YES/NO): YES